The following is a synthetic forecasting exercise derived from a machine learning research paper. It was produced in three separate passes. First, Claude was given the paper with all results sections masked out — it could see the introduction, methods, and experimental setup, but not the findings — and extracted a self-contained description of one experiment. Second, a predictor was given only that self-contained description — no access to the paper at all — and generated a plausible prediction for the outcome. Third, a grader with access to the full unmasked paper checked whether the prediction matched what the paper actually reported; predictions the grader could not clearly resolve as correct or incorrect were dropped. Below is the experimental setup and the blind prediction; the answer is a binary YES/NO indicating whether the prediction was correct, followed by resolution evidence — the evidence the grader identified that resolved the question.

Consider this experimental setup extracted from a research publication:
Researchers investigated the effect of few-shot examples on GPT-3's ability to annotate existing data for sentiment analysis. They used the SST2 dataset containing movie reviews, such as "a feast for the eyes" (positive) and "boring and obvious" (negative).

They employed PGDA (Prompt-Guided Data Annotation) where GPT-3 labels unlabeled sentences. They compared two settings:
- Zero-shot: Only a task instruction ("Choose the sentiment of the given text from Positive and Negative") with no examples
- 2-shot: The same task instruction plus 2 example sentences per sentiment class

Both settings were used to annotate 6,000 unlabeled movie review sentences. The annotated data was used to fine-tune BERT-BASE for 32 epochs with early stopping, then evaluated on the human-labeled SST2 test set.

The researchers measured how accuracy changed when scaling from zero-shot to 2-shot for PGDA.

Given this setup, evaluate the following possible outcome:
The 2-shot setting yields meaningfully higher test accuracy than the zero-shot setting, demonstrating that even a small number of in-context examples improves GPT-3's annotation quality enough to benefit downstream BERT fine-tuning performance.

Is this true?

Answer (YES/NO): YES